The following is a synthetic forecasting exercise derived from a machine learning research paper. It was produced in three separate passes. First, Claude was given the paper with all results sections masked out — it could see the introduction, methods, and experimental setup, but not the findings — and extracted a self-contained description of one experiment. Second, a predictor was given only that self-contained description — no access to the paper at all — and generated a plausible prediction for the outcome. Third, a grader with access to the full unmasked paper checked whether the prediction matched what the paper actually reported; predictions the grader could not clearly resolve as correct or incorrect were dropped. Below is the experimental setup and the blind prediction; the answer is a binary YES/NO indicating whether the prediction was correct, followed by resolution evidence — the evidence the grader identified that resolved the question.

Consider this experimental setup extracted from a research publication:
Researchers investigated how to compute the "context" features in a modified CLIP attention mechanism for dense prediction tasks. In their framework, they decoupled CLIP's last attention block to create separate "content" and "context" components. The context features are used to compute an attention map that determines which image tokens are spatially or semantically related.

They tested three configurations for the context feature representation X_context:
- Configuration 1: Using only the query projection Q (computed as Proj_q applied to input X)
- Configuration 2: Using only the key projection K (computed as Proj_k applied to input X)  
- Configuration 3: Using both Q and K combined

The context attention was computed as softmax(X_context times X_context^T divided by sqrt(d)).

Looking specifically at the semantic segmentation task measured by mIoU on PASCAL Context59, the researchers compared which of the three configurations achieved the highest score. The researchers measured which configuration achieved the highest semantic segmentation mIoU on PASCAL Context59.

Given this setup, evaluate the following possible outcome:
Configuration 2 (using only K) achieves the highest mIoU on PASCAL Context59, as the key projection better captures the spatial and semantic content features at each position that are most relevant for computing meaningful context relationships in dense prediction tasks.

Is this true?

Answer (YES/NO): YES